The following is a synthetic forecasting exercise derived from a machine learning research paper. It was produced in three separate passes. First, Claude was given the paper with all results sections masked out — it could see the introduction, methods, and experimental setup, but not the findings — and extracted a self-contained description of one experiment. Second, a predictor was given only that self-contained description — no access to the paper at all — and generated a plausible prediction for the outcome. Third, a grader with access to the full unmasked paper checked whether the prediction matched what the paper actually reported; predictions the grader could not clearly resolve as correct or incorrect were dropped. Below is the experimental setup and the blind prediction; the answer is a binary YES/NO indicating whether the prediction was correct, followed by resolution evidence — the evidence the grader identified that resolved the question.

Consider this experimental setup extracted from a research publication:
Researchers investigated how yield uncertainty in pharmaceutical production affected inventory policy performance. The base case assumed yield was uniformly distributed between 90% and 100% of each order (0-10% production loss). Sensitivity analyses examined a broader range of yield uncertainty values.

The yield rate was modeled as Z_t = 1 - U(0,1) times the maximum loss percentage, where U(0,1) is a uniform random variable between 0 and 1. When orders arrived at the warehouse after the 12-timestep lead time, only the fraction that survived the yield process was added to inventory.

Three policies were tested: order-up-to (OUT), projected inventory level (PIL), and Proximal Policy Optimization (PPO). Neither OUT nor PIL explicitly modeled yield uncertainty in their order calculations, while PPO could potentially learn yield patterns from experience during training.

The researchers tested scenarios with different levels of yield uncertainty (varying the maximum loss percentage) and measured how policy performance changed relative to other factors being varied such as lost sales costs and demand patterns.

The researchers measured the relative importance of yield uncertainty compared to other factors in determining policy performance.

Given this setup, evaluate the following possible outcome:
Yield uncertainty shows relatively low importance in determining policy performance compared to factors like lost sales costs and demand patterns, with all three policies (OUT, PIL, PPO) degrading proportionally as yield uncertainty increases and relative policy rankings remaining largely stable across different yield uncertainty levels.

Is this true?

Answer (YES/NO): NO